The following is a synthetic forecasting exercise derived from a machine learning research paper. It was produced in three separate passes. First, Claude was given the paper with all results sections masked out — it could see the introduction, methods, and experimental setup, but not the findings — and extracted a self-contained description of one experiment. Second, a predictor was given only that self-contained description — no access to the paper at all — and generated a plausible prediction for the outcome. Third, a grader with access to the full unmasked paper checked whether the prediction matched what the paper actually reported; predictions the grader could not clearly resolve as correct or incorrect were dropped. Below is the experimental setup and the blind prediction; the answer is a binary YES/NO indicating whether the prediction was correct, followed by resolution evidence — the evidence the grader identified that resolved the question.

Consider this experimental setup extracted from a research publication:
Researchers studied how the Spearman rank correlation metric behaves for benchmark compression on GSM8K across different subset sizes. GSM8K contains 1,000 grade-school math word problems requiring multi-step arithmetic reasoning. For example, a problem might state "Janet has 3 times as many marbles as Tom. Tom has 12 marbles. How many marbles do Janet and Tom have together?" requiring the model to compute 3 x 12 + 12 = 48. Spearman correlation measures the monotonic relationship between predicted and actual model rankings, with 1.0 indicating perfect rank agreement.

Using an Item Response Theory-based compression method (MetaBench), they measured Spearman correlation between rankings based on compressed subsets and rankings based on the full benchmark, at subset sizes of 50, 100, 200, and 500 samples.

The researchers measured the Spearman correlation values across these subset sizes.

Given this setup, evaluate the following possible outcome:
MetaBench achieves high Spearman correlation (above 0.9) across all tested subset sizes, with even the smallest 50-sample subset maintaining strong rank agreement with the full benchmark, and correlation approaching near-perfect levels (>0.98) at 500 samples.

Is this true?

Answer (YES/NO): YES